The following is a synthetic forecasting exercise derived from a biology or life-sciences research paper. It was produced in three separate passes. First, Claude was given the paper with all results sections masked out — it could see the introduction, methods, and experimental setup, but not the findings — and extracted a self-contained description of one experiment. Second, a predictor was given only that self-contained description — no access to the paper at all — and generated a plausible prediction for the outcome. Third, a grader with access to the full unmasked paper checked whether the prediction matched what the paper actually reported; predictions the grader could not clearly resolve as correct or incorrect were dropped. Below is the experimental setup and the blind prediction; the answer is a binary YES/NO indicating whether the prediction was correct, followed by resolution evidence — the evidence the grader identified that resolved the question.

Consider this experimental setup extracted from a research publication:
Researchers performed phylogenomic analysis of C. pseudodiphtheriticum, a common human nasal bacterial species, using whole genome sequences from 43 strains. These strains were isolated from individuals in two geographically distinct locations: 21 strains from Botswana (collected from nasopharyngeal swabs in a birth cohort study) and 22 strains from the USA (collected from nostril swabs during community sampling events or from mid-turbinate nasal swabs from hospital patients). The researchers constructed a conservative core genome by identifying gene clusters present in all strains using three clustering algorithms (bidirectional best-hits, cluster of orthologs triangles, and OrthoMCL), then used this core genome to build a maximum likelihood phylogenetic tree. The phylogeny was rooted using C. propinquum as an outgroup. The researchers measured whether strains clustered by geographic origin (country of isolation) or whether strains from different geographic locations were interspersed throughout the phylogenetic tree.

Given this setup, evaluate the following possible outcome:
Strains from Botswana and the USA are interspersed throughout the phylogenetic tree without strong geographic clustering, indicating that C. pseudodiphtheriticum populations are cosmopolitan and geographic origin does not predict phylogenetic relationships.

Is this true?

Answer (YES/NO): NO